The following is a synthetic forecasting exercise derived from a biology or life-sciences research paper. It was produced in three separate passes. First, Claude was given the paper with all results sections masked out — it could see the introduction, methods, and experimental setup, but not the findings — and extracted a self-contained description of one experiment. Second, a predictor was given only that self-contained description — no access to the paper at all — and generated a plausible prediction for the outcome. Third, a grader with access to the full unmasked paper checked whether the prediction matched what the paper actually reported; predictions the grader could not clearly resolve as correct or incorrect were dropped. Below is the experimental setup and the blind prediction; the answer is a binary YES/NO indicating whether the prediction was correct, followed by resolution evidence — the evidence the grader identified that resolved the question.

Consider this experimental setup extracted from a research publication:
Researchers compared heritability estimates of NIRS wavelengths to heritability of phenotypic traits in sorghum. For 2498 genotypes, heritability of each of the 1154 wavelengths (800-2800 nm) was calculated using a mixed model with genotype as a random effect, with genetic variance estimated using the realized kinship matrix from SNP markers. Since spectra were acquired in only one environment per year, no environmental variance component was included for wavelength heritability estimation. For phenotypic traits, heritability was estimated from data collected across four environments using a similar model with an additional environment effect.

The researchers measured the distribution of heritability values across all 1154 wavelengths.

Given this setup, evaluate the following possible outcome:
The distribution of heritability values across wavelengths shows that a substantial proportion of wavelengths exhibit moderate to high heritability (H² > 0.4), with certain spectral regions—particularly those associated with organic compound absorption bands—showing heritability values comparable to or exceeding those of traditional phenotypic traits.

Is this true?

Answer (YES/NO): NO